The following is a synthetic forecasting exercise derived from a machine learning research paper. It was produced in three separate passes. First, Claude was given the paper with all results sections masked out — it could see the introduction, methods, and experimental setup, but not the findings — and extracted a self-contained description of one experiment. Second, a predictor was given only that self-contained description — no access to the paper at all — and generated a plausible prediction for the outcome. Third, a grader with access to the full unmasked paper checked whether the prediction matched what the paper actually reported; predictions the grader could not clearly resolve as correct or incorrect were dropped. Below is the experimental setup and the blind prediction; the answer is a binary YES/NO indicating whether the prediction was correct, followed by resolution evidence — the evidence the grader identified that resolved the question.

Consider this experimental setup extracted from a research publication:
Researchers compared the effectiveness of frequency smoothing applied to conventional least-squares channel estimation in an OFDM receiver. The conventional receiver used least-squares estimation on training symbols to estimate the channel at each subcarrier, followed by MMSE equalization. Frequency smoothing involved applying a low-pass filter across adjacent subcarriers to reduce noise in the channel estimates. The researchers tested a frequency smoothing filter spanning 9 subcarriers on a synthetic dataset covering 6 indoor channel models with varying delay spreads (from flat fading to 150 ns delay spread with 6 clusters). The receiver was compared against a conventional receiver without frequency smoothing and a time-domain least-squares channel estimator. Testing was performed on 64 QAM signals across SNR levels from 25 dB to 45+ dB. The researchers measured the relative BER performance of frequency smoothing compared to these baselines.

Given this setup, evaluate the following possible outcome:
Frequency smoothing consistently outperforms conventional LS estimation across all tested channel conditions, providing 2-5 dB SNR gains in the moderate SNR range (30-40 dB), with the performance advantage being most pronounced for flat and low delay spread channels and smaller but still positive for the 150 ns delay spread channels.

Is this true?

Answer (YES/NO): NO